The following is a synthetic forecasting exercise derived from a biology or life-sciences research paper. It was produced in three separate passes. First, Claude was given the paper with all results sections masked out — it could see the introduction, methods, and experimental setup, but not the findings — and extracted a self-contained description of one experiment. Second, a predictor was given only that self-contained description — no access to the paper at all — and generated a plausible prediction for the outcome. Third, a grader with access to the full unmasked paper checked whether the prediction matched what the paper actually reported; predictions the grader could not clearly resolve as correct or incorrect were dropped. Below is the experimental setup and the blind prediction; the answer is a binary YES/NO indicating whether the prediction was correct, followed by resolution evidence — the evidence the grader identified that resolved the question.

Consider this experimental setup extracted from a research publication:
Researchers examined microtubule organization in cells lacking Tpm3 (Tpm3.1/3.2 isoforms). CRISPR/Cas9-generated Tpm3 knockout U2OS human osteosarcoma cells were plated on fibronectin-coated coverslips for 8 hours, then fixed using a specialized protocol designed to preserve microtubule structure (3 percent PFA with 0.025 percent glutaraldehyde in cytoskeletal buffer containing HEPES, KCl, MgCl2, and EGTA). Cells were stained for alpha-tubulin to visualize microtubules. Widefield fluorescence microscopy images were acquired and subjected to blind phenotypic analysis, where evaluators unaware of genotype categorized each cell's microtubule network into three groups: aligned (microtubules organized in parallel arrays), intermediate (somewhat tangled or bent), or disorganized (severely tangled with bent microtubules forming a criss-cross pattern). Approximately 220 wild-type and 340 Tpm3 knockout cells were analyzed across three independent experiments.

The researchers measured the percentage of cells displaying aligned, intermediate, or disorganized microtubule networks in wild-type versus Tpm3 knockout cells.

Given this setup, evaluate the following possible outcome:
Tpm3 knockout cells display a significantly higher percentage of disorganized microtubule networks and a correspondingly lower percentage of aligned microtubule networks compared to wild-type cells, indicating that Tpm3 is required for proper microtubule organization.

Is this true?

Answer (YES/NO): YES